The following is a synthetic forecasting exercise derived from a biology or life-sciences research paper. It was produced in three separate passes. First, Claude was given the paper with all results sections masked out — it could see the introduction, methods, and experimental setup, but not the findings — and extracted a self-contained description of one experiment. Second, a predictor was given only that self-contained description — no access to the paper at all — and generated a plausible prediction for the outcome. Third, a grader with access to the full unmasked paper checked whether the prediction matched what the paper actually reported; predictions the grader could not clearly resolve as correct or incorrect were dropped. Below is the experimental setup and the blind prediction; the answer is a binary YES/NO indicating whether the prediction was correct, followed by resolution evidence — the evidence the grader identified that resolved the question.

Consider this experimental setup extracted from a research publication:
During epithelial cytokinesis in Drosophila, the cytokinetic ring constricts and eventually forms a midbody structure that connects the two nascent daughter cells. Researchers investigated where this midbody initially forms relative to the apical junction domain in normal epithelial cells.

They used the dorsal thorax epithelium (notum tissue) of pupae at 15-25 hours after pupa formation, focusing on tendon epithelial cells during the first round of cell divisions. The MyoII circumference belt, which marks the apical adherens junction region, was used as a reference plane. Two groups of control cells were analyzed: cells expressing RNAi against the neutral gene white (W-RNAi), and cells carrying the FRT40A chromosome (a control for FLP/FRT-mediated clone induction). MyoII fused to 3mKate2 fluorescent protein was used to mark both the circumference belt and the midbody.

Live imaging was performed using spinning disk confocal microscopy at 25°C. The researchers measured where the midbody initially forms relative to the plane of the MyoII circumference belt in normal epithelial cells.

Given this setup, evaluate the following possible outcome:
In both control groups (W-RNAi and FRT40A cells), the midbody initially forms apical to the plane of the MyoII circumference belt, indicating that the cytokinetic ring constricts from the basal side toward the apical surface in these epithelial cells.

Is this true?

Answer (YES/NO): NO